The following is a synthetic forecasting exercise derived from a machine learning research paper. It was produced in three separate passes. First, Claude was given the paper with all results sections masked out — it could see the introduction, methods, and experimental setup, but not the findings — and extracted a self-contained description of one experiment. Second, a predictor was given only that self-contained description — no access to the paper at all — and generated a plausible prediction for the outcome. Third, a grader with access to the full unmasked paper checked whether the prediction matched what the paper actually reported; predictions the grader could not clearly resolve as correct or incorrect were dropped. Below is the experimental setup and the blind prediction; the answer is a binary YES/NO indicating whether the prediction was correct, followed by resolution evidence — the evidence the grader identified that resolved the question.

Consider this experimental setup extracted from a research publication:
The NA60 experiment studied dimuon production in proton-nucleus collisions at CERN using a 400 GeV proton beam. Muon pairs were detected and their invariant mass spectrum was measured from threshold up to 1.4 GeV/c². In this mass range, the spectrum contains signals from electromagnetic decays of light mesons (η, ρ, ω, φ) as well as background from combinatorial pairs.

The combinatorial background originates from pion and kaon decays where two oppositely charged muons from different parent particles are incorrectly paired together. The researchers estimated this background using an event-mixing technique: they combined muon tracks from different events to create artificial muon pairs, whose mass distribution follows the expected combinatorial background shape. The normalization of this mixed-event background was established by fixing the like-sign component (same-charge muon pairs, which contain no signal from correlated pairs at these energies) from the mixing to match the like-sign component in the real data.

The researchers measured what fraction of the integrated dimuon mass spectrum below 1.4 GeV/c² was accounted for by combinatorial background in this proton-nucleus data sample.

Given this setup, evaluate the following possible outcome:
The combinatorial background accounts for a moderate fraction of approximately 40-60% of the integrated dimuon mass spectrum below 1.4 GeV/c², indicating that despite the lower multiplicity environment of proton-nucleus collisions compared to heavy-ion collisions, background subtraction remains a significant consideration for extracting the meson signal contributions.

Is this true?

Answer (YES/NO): NO